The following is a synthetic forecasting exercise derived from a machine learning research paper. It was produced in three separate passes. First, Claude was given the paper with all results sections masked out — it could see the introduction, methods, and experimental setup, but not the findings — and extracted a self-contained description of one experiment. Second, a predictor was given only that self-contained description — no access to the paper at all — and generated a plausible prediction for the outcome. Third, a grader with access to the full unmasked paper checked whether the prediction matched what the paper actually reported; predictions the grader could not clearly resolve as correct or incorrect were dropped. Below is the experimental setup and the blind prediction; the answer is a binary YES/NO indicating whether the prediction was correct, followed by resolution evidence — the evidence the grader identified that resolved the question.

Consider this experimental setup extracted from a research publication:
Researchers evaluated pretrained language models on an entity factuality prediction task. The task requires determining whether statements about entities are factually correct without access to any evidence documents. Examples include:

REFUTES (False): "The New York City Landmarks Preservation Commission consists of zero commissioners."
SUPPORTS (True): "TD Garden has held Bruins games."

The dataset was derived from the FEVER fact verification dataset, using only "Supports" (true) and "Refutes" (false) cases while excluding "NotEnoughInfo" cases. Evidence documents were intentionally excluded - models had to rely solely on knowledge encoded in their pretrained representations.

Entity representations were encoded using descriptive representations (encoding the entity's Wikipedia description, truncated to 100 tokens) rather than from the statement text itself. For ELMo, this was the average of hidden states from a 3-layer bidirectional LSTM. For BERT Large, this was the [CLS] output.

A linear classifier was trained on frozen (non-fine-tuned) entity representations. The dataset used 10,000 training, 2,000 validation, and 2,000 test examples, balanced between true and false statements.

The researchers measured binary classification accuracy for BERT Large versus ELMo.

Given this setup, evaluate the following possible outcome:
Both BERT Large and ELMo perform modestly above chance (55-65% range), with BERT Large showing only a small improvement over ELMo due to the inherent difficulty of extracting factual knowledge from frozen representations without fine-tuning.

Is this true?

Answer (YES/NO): NO